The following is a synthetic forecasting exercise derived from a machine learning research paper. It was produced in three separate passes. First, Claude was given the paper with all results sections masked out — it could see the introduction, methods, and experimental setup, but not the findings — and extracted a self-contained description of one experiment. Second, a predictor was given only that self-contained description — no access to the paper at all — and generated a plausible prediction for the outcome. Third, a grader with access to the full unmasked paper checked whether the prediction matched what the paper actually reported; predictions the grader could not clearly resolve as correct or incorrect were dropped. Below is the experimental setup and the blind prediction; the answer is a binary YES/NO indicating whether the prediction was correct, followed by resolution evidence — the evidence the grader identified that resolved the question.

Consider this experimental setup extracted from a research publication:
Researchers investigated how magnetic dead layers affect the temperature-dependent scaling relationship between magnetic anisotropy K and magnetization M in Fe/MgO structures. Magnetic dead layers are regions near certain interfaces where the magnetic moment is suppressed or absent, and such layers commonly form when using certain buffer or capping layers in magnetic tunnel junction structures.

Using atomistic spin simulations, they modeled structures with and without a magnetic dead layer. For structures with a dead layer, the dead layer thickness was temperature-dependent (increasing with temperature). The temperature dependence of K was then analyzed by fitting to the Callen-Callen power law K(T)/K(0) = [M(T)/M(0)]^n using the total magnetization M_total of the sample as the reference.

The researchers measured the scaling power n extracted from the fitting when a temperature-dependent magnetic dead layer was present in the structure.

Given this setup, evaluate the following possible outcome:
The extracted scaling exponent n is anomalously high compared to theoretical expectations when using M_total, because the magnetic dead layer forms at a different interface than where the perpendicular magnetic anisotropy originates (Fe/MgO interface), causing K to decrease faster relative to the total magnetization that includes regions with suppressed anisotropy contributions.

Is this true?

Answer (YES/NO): NO